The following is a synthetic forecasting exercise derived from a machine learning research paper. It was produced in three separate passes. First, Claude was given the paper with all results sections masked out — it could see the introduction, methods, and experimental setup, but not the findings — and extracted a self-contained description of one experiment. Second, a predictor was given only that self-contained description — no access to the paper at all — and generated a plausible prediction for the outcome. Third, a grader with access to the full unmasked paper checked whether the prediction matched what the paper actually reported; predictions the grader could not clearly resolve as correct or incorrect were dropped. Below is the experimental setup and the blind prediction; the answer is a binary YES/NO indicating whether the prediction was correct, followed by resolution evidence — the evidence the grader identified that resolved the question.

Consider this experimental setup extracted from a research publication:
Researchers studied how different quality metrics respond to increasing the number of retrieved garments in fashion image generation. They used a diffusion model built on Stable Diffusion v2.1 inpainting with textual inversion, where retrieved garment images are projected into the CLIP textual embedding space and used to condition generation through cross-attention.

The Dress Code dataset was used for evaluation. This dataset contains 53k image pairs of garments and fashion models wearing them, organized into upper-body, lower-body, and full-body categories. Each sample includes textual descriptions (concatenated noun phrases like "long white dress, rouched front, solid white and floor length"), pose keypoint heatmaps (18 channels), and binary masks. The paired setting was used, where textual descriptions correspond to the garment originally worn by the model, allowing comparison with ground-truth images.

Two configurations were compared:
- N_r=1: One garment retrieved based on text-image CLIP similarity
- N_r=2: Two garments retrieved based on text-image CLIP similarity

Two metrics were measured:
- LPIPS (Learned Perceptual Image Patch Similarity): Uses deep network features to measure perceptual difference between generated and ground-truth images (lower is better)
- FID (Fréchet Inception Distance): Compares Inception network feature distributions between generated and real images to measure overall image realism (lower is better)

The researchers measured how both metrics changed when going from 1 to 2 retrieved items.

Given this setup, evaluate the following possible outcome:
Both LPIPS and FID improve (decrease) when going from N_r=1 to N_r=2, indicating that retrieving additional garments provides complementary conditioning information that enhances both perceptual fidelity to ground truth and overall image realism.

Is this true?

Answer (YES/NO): YES